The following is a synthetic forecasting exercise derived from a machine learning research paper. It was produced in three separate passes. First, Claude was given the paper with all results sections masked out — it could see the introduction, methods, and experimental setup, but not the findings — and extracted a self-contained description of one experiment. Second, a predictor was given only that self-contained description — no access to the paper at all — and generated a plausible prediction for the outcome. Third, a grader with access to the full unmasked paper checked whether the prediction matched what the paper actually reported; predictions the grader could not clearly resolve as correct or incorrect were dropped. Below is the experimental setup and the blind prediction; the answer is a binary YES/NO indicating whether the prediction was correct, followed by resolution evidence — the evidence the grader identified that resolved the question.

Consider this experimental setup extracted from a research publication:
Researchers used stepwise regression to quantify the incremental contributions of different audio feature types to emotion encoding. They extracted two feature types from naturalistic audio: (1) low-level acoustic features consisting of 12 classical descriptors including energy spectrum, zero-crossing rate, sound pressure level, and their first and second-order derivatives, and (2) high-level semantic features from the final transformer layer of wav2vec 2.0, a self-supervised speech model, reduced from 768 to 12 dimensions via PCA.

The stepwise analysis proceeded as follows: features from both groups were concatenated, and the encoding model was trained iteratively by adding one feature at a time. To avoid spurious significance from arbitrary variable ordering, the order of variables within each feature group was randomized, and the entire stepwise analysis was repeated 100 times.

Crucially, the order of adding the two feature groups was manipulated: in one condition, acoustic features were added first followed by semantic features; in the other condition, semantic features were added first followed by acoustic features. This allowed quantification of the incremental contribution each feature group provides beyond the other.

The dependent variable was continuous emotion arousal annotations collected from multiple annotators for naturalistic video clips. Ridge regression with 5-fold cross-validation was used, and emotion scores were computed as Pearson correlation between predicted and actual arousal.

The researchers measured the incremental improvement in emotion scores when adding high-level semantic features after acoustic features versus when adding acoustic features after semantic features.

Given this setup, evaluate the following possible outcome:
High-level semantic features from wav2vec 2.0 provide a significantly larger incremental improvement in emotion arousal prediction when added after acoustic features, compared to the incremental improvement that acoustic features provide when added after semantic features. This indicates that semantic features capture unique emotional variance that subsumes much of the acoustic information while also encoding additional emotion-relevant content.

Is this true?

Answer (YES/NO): YES